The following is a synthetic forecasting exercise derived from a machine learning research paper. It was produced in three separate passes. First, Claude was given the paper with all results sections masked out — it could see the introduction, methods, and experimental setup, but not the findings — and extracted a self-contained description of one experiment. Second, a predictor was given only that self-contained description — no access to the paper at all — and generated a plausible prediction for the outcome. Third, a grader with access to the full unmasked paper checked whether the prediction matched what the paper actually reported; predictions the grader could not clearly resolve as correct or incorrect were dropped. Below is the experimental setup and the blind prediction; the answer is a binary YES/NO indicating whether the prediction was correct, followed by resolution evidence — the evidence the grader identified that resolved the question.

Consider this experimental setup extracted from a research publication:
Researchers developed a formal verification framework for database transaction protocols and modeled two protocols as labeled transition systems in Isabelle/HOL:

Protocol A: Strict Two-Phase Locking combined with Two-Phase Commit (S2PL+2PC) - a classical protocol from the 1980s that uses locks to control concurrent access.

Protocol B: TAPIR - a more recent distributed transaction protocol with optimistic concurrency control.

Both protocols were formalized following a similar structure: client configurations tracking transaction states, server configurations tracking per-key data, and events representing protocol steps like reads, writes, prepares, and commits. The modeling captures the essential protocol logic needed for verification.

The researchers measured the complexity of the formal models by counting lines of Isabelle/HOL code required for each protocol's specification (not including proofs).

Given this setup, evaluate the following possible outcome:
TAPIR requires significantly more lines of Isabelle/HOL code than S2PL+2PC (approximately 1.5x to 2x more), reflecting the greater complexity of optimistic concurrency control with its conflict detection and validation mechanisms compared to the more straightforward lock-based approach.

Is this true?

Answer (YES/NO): NO